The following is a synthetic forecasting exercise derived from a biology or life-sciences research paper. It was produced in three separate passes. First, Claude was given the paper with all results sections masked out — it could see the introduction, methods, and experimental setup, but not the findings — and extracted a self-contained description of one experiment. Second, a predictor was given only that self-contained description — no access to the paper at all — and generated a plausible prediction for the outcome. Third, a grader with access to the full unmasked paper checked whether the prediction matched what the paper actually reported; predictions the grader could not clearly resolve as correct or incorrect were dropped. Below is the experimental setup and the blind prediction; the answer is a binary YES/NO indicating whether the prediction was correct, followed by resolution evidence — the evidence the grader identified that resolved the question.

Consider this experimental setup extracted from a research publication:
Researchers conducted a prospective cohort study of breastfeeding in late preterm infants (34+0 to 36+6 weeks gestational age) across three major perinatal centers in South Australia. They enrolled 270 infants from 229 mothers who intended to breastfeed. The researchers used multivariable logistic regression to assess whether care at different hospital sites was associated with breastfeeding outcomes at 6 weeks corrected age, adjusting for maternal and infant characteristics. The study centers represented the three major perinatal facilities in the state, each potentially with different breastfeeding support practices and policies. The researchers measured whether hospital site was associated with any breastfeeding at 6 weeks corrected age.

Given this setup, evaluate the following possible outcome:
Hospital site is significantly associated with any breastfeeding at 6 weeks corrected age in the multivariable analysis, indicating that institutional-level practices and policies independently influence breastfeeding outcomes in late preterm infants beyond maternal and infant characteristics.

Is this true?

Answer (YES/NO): YES